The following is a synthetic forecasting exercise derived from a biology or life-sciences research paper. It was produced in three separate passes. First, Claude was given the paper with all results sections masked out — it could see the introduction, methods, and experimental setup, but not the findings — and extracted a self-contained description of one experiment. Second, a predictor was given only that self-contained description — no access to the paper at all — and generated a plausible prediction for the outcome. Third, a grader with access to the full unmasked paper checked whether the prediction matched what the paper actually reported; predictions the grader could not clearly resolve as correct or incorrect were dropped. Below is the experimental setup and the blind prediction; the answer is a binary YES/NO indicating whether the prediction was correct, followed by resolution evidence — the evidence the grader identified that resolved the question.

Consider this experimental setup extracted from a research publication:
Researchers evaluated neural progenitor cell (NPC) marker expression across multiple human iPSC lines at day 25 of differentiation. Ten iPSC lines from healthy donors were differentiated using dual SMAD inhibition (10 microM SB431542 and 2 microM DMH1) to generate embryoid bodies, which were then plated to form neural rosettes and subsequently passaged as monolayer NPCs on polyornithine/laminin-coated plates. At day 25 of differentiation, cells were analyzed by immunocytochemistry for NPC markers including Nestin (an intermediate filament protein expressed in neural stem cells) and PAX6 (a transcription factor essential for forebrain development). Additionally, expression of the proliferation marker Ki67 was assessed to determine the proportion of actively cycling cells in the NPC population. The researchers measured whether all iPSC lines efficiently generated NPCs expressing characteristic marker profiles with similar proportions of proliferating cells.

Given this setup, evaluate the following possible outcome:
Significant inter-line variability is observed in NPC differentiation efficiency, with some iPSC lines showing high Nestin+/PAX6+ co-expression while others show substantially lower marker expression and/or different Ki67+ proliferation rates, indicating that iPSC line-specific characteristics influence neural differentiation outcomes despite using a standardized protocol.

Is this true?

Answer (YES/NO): NO